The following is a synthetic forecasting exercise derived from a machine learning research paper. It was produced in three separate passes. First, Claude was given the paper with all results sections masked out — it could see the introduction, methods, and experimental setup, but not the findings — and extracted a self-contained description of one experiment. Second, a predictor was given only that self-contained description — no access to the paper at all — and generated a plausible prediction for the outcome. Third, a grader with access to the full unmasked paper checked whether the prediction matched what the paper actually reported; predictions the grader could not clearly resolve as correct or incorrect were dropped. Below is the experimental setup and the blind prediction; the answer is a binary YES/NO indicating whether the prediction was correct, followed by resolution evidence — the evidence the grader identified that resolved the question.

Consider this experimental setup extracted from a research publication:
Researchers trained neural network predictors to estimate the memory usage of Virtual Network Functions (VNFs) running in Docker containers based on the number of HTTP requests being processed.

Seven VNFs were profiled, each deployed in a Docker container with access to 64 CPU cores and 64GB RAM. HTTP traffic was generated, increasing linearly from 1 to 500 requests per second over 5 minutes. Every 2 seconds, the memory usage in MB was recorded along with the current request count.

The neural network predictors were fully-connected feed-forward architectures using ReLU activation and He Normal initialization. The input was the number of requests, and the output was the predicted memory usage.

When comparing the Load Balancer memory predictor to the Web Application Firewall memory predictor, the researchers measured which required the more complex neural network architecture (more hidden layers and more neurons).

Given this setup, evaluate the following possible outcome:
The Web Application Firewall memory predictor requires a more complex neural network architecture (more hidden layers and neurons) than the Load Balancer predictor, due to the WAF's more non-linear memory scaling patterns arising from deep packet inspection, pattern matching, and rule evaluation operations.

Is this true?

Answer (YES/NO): NO